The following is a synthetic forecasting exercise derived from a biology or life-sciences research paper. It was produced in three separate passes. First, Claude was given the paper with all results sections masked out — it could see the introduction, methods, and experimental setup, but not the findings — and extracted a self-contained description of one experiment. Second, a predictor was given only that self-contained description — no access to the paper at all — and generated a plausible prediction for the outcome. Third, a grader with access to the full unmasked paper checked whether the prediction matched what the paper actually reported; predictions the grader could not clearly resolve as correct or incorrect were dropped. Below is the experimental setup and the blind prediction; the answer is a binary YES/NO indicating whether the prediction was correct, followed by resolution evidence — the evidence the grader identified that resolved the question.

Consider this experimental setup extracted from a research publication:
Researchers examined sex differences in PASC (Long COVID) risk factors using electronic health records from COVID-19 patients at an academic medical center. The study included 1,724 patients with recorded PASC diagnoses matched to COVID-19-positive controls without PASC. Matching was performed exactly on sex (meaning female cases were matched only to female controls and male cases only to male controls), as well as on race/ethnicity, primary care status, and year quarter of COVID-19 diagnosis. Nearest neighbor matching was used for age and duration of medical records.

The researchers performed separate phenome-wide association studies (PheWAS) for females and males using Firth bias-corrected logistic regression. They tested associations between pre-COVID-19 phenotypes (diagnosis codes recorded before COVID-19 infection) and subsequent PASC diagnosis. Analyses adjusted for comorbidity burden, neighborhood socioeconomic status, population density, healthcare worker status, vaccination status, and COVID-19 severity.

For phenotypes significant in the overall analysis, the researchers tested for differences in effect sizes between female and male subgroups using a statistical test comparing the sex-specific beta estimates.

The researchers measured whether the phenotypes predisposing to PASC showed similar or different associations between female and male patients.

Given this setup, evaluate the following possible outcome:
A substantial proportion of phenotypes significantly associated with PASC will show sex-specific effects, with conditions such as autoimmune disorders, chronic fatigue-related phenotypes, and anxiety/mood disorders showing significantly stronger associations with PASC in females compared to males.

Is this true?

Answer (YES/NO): NO